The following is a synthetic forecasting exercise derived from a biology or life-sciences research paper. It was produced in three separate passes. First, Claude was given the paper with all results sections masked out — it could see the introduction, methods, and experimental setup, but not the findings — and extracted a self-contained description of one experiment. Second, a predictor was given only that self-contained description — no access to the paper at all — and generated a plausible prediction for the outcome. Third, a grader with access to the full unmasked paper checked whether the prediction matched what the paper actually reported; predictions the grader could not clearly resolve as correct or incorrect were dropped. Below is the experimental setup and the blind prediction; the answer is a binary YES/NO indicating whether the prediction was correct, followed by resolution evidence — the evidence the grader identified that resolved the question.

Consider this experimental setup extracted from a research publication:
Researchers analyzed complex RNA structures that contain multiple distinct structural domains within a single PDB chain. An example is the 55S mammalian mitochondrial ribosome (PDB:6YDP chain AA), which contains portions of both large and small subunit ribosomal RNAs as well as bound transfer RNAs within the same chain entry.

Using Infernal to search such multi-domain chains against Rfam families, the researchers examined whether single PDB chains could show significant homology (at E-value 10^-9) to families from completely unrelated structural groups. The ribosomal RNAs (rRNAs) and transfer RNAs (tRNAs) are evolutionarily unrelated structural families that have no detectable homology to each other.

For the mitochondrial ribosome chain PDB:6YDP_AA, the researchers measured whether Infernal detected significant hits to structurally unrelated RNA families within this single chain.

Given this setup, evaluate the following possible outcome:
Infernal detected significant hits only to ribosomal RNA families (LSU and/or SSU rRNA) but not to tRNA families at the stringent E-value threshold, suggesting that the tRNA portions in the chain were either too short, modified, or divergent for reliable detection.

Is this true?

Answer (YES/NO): NO